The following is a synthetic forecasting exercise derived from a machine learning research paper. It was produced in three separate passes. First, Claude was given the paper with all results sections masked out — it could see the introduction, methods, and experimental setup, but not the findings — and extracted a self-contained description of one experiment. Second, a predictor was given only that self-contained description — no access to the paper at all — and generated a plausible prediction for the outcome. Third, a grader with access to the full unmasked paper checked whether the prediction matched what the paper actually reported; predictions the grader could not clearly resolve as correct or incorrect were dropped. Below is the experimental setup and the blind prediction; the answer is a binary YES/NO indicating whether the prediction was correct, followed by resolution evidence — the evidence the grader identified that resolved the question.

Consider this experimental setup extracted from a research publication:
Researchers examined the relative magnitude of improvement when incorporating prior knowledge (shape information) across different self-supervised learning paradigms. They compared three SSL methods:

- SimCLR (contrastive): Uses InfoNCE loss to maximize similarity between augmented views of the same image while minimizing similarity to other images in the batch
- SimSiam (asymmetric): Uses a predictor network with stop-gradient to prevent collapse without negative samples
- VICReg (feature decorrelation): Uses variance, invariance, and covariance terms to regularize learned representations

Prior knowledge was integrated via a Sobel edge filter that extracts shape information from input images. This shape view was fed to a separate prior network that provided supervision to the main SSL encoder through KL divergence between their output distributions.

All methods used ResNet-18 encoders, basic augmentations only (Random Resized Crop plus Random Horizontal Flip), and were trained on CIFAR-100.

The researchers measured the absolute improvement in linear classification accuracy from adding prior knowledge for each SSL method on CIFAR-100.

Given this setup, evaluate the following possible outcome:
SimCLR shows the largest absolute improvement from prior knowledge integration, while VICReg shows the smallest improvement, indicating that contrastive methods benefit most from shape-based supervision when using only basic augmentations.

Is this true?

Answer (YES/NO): NO